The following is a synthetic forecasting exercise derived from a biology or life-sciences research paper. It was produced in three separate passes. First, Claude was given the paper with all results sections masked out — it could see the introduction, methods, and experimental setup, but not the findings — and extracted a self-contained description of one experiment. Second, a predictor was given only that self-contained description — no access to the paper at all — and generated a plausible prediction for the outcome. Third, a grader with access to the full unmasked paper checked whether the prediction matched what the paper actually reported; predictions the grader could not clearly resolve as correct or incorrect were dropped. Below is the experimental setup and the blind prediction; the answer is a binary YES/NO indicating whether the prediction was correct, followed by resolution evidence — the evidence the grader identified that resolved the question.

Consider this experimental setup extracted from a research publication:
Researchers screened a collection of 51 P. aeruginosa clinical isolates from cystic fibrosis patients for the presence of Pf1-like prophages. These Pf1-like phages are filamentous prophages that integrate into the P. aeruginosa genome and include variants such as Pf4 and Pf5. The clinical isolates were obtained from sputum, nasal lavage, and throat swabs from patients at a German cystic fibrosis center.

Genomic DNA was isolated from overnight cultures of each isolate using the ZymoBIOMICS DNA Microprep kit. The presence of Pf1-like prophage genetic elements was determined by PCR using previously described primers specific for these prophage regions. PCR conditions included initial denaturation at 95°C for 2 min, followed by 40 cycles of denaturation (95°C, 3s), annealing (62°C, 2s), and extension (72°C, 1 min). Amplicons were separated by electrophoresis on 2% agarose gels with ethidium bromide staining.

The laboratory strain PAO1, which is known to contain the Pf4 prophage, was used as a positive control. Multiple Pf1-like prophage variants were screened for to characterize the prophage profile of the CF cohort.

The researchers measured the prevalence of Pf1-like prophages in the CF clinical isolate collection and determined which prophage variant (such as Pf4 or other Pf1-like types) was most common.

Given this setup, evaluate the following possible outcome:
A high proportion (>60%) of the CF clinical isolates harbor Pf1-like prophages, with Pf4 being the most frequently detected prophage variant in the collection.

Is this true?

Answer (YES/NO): YES